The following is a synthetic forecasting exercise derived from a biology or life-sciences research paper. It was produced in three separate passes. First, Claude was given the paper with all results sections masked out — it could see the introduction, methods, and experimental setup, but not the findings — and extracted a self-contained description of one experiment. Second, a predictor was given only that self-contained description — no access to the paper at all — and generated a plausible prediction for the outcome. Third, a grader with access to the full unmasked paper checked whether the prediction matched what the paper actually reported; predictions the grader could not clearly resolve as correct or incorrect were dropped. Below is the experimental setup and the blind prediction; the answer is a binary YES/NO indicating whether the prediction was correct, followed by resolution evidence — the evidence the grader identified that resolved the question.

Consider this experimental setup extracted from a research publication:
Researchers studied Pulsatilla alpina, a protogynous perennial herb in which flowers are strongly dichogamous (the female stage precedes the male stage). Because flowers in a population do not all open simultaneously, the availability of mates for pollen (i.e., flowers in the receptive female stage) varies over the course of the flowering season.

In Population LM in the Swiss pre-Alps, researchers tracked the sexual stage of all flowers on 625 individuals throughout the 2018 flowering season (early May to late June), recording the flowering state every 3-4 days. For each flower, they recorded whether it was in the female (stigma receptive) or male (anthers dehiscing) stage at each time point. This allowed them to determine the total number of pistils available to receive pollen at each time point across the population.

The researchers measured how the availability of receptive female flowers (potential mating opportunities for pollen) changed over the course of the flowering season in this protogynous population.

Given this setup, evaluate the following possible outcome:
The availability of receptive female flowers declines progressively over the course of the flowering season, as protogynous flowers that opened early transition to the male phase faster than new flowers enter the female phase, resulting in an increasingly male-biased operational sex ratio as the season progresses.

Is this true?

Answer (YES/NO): YES